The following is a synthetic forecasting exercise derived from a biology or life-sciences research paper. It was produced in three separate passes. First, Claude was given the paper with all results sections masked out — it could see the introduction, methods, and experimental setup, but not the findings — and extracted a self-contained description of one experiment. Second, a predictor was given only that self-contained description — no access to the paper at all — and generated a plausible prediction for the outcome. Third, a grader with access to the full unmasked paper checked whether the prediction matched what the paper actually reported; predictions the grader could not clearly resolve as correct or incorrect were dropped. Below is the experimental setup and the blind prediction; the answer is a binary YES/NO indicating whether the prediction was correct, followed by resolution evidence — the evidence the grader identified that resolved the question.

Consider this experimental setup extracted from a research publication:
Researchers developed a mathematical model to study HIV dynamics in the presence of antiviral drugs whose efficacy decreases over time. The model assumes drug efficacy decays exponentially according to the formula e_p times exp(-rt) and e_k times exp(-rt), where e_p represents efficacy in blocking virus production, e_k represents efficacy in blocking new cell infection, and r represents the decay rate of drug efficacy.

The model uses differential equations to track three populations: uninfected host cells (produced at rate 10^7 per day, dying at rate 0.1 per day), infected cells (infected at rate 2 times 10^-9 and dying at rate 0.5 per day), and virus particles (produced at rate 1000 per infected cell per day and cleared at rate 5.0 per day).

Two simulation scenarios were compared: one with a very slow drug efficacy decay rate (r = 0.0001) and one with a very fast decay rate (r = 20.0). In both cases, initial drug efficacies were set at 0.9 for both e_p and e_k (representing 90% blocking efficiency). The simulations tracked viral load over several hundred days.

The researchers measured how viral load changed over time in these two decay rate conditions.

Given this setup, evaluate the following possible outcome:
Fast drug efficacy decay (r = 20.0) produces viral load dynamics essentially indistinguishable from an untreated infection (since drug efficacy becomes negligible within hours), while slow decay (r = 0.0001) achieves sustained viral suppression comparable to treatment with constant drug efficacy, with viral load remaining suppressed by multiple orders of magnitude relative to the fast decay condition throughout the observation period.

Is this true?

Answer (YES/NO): NO